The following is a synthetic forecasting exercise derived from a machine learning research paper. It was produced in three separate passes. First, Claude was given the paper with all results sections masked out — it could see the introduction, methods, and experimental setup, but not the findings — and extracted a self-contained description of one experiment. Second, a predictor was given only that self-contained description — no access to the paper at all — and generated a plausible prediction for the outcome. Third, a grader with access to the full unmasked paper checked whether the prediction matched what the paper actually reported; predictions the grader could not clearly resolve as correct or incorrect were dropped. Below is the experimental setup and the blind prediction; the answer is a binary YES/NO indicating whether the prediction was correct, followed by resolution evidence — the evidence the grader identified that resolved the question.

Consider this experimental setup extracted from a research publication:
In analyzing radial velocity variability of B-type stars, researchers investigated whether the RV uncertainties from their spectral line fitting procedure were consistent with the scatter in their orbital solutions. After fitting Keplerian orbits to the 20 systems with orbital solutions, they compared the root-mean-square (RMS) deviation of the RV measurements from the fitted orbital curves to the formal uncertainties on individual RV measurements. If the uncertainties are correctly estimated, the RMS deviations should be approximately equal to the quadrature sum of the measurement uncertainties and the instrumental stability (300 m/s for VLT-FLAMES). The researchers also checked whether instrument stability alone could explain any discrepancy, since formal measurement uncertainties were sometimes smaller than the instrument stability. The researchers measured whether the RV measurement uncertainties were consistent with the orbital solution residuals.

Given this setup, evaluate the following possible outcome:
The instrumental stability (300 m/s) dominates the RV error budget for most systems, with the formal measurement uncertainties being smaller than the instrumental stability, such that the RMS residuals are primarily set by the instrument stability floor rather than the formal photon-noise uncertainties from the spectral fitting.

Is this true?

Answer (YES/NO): NO